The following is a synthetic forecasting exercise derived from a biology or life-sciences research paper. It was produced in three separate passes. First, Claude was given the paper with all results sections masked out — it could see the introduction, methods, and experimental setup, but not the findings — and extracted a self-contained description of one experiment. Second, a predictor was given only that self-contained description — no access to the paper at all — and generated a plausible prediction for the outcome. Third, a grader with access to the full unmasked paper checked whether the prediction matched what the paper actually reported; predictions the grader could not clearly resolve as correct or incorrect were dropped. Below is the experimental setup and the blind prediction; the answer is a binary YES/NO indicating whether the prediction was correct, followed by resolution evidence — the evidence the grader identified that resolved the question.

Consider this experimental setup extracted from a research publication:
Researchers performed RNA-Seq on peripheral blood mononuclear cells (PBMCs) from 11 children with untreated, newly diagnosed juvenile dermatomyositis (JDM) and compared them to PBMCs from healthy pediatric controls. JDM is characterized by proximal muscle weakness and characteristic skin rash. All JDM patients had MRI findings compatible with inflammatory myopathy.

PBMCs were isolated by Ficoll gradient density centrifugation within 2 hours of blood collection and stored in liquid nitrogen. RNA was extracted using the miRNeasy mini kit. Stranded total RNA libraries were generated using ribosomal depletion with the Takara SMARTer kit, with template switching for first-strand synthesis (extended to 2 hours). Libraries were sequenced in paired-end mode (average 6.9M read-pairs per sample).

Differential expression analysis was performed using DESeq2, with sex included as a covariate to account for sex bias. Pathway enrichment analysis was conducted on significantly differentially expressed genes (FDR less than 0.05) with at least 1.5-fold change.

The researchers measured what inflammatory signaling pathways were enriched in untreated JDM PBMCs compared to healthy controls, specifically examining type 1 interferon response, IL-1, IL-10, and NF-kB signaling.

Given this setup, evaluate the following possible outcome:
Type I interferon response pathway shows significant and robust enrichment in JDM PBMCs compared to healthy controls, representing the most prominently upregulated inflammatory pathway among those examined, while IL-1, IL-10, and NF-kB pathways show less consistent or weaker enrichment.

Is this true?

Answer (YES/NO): YES